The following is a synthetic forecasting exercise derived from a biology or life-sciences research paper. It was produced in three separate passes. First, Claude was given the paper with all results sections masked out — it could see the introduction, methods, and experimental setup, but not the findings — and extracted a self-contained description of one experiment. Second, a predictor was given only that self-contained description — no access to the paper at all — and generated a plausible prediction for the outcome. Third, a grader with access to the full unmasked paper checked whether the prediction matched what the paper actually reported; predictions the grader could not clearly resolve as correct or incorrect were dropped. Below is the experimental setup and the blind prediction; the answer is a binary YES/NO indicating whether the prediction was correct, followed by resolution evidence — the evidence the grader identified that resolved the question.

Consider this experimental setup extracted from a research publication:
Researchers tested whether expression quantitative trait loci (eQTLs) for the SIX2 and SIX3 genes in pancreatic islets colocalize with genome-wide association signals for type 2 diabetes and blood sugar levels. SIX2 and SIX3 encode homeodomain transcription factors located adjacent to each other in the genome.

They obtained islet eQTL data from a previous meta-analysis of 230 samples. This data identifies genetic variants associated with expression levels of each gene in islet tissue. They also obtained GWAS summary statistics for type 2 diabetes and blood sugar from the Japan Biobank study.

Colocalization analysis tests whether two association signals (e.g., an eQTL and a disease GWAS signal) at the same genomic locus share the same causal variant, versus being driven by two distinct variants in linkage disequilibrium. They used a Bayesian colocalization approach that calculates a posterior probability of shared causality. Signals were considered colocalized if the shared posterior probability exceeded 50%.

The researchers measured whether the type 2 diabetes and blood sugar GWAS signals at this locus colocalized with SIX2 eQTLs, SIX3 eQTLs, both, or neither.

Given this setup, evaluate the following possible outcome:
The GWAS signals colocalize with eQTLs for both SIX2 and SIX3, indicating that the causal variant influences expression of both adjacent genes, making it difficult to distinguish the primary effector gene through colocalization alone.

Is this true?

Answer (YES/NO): YES